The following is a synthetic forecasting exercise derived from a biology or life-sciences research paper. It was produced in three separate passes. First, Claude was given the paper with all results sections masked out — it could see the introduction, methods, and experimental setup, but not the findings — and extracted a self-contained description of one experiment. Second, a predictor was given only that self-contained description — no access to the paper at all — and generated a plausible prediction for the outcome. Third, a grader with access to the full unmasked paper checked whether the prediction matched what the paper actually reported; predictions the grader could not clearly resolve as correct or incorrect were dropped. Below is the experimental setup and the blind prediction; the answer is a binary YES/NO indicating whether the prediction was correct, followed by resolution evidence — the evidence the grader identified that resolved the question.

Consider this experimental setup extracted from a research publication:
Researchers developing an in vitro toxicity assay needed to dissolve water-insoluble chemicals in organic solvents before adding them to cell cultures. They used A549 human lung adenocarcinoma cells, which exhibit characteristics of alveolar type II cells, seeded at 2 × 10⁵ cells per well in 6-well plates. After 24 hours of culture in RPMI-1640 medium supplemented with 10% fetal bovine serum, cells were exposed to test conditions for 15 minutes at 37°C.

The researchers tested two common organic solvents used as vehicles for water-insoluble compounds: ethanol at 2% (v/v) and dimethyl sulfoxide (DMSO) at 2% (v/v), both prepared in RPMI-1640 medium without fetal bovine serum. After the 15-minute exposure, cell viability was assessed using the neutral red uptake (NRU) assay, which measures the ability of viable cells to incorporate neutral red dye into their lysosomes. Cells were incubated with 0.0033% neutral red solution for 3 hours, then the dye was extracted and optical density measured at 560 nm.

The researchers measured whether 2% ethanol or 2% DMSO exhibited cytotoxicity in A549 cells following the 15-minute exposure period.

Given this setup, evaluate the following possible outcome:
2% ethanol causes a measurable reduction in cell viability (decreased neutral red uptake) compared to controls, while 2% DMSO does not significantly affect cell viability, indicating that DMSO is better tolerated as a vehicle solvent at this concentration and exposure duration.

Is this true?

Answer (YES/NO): NO